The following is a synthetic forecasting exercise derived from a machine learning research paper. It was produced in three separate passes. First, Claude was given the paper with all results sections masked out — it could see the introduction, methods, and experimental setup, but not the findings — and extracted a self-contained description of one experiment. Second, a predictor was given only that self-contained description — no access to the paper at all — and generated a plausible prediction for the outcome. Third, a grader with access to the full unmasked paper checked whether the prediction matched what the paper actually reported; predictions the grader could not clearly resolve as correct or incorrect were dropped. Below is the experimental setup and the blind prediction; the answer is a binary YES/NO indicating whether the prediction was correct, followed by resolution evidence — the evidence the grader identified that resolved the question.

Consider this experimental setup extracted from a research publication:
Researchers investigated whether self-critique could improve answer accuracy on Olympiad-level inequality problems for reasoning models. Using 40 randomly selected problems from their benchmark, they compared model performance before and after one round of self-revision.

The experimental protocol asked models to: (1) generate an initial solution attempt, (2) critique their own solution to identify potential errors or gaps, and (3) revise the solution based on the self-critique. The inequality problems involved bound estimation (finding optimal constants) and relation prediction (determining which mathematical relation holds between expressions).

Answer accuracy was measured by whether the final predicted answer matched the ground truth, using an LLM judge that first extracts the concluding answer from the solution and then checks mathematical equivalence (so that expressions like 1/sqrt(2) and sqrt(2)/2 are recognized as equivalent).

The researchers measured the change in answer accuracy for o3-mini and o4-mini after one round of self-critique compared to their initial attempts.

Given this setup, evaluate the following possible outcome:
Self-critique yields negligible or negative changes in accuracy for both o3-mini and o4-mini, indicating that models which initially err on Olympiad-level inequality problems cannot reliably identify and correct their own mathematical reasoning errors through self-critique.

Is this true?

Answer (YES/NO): NO